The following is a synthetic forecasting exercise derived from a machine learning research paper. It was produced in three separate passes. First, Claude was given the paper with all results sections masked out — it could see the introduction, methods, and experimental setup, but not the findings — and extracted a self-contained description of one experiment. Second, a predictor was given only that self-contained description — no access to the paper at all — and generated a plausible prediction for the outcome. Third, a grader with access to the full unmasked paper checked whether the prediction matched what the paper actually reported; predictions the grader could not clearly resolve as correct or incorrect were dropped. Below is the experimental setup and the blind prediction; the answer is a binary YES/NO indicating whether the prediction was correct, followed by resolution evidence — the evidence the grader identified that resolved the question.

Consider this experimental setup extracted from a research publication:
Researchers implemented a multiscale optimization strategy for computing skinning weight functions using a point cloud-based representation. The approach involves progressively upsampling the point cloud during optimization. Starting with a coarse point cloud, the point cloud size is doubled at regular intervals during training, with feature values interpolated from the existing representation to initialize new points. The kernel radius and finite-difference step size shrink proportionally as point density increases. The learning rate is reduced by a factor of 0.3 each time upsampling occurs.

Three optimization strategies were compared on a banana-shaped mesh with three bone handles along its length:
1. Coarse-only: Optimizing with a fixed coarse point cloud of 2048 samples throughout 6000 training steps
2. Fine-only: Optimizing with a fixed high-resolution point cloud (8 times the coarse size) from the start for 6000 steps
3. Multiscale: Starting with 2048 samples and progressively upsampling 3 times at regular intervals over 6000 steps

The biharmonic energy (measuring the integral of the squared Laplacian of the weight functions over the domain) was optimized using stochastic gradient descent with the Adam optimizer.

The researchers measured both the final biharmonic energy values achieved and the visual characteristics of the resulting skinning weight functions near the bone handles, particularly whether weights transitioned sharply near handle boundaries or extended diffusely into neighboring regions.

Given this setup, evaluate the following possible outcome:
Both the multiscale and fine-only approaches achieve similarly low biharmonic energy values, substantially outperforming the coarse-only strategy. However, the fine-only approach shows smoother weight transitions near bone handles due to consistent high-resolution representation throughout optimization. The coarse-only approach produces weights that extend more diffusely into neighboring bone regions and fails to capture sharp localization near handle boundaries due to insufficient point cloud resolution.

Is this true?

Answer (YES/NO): NO